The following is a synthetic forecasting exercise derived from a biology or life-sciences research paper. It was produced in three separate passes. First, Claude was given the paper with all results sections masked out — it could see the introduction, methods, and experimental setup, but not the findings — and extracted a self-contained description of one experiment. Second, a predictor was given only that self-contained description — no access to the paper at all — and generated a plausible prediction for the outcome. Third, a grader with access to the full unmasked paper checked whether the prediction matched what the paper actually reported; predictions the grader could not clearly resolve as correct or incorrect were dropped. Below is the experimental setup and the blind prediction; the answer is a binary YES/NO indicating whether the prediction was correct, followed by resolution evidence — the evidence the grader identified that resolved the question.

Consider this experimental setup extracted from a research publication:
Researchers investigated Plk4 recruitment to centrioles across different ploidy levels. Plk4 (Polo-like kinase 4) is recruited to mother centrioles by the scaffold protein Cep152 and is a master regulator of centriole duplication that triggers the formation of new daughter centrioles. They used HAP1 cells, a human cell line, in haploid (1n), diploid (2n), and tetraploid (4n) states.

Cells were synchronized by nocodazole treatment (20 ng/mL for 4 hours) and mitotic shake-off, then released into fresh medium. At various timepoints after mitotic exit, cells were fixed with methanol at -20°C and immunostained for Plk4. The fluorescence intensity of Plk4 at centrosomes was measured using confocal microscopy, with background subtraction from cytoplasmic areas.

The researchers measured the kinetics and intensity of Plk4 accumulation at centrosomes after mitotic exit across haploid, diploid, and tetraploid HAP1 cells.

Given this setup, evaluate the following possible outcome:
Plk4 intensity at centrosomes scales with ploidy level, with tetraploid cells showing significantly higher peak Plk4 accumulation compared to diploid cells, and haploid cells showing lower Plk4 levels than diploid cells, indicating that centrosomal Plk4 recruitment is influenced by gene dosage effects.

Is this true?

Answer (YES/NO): YES